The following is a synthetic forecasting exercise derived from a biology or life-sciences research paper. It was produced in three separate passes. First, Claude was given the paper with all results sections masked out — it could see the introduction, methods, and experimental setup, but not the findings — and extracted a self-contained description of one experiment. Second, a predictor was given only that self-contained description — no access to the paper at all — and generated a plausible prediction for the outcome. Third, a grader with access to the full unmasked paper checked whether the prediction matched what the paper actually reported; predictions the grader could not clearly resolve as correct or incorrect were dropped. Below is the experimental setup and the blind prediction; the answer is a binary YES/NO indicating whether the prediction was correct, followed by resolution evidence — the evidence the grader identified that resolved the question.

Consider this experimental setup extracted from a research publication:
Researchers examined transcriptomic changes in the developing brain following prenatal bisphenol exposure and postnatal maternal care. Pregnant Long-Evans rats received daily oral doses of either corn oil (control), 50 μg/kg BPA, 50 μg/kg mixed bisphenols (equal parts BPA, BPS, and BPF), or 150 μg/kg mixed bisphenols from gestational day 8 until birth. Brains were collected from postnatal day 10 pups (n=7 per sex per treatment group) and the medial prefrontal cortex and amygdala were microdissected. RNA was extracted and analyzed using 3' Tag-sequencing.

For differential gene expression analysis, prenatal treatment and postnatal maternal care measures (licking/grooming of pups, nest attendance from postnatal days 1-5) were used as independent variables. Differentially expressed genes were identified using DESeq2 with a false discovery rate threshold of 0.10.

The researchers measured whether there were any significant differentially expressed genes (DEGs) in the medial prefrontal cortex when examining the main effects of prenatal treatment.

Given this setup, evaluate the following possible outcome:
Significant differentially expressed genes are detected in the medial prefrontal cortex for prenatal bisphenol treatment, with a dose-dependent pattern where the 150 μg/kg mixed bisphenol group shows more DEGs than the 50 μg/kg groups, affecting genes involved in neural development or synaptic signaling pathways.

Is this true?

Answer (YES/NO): NO